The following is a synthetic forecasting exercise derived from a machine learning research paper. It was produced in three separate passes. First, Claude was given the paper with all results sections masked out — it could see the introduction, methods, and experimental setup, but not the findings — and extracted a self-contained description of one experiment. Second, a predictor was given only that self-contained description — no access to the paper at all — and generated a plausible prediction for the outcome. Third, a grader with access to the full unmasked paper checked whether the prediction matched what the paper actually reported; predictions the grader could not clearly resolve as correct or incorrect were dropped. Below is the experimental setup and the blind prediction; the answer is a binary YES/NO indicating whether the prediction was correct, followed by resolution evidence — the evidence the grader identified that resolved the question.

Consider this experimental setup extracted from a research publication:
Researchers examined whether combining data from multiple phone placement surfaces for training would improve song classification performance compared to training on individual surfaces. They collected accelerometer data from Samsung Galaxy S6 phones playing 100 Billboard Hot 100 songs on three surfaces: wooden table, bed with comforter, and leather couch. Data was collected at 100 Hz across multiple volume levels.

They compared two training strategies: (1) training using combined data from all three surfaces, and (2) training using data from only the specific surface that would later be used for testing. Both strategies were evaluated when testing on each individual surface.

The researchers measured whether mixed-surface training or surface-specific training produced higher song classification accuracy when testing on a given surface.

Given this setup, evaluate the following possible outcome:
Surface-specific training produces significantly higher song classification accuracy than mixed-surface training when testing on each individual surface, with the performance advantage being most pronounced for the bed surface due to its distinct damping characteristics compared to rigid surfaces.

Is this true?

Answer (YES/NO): NO